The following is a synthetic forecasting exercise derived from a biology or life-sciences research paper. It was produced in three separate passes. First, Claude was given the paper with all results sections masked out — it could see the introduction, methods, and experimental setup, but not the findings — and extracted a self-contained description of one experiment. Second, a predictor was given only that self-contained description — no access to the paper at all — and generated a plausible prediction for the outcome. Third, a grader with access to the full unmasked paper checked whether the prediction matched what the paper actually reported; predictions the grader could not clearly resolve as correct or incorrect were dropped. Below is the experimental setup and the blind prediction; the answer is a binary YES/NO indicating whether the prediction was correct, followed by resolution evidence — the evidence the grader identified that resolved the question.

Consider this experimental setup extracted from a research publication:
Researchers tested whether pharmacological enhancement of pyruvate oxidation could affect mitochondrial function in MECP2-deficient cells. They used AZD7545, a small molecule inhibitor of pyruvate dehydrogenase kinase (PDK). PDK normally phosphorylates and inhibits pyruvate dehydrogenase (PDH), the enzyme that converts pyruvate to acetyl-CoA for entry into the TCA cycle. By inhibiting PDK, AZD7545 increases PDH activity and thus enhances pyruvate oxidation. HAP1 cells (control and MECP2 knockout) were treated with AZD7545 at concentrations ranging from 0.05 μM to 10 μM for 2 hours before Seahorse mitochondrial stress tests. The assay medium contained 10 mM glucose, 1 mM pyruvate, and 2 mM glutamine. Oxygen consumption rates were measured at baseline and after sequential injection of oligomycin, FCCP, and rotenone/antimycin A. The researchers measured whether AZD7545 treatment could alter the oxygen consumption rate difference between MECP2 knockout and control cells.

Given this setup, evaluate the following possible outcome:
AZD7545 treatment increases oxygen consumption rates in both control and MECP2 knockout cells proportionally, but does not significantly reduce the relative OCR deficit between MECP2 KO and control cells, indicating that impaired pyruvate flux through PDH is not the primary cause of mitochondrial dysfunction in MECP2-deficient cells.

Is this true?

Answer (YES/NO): NO